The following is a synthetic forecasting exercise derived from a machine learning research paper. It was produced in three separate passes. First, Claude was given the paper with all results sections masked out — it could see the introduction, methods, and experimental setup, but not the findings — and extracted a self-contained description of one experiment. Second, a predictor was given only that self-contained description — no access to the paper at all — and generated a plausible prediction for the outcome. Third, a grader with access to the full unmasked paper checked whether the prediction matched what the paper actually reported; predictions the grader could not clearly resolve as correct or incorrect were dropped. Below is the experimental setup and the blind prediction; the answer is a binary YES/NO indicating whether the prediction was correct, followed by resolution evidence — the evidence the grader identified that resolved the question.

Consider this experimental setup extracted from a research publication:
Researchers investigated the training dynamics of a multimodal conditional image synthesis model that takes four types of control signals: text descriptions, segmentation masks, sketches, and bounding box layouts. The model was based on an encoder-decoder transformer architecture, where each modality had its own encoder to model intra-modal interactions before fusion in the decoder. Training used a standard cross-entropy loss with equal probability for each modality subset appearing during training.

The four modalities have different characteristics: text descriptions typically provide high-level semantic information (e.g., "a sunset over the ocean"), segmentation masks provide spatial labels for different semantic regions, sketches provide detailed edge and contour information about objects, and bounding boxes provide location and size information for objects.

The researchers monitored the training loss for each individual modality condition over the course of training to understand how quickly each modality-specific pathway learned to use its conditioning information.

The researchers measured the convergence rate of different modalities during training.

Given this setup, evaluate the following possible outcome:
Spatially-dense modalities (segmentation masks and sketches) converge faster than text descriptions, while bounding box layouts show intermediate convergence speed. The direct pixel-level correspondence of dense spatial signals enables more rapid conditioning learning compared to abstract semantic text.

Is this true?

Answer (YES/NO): NO